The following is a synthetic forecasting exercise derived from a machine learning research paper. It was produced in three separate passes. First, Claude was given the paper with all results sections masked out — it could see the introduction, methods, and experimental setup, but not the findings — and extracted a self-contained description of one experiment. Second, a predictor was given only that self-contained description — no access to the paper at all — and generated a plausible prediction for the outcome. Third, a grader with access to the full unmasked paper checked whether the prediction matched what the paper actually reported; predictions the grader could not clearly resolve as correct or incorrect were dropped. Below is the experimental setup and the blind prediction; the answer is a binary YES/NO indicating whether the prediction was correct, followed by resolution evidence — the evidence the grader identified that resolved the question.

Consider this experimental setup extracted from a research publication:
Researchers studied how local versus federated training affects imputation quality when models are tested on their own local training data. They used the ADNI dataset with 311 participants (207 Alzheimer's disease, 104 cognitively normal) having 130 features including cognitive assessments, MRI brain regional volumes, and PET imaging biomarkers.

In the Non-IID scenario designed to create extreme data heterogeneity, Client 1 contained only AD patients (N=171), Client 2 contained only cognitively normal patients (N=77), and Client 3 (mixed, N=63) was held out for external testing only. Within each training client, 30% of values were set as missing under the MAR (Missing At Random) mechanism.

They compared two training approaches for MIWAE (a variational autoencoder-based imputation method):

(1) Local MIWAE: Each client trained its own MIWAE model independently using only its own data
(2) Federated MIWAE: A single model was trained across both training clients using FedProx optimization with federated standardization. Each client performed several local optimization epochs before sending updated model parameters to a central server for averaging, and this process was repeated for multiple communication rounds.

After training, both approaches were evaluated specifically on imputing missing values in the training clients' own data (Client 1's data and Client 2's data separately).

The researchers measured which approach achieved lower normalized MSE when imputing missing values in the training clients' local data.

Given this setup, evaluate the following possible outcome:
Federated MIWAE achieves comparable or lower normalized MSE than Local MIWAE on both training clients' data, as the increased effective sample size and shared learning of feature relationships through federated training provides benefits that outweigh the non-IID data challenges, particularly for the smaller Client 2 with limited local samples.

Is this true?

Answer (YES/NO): YES